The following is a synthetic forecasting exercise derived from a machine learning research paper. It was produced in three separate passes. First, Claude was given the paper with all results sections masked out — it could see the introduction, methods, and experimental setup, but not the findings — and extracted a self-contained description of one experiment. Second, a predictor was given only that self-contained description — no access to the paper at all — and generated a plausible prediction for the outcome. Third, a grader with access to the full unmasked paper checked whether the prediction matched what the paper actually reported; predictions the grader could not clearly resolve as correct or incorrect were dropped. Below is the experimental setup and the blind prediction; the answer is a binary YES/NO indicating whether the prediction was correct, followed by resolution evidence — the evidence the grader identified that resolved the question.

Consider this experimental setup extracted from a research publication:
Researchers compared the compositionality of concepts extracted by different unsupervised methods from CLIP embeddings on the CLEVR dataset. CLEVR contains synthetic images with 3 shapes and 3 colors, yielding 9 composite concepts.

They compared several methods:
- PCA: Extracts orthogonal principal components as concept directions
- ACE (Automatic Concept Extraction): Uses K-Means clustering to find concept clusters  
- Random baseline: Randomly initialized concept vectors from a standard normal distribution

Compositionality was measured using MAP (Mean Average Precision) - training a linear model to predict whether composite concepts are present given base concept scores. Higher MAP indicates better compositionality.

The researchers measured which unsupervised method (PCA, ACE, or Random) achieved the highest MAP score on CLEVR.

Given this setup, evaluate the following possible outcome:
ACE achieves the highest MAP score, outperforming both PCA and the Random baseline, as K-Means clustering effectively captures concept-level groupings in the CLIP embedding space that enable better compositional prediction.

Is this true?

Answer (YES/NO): NO